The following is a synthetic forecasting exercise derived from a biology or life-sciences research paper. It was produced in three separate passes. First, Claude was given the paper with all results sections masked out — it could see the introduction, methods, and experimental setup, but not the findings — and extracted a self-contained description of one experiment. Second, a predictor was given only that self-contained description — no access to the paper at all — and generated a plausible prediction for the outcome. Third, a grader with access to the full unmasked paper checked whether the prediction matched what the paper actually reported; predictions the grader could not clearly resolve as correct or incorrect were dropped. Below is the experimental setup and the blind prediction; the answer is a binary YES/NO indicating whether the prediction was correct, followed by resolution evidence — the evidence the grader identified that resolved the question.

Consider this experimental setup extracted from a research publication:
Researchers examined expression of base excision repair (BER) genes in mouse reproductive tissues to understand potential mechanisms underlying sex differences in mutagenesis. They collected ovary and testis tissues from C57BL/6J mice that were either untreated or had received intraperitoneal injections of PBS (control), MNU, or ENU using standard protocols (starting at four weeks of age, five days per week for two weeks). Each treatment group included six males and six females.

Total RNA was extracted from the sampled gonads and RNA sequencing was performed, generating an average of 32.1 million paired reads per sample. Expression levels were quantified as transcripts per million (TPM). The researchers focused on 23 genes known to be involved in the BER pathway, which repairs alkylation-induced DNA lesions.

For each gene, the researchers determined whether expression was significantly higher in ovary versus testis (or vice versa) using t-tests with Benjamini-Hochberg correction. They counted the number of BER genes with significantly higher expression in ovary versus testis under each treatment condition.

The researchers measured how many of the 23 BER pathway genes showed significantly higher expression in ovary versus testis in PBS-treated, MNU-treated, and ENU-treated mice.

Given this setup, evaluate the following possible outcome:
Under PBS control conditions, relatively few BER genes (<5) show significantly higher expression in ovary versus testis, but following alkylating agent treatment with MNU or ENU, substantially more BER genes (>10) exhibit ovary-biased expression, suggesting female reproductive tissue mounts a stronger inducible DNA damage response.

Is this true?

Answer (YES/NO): NO